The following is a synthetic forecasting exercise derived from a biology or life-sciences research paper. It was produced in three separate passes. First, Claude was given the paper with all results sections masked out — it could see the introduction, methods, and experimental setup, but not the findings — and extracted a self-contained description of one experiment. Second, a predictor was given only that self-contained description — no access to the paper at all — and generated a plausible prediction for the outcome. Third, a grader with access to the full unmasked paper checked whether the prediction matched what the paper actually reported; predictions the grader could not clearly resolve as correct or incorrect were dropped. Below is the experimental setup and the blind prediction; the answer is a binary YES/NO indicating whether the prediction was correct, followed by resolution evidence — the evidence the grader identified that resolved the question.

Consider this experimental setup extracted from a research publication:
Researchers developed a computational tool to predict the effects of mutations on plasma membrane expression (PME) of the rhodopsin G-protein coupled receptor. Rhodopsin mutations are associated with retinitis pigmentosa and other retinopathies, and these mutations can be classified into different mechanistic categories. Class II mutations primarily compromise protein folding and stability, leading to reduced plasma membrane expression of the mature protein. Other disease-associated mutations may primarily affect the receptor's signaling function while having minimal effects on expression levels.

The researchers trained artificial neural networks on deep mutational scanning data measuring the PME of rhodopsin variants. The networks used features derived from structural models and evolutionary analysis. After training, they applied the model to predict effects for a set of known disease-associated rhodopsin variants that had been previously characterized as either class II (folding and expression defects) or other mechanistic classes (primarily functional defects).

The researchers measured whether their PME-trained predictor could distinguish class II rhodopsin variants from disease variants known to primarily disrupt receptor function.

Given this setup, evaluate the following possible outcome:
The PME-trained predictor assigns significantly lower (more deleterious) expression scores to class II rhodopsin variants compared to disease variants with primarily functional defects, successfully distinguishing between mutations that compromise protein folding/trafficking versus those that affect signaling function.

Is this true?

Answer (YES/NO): YES